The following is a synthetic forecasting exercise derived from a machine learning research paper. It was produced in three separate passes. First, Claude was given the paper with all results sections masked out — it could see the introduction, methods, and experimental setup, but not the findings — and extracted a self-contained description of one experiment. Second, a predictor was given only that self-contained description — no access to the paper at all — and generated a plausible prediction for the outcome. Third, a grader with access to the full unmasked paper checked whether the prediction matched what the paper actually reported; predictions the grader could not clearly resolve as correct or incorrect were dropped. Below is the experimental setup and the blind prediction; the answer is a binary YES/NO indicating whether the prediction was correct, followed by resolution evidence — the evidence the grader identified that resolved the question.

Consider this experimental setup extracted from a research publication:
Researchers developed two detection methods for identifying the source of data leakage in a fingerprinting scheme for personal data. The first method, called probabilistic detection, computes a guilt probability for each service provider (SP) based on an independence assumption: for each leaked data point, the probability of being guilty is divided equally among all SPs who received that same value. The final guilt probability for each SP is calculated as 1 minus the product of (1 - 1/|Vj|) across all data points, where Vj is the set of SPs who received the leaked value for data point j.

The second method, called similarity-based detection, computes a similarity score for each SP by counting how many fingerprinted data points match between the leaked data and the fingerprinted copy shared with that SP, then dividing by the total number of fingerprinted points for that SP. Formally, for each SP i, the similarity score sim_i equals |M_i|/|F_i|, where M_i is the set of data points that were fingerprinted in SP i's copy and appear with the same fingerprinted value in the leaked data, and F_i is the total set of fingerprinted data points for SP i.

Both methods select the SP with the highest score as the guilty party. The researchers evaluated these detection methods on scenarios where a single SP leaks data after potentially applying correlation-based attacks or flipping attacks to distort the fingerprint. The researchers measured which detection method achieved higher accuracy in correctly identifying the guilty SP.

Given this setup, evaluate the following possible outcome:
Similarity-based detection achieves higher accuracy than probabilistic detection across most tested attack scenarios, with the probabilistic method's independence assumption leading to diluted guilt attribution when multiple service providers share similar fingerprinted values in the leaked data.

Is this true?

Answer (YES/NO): YES